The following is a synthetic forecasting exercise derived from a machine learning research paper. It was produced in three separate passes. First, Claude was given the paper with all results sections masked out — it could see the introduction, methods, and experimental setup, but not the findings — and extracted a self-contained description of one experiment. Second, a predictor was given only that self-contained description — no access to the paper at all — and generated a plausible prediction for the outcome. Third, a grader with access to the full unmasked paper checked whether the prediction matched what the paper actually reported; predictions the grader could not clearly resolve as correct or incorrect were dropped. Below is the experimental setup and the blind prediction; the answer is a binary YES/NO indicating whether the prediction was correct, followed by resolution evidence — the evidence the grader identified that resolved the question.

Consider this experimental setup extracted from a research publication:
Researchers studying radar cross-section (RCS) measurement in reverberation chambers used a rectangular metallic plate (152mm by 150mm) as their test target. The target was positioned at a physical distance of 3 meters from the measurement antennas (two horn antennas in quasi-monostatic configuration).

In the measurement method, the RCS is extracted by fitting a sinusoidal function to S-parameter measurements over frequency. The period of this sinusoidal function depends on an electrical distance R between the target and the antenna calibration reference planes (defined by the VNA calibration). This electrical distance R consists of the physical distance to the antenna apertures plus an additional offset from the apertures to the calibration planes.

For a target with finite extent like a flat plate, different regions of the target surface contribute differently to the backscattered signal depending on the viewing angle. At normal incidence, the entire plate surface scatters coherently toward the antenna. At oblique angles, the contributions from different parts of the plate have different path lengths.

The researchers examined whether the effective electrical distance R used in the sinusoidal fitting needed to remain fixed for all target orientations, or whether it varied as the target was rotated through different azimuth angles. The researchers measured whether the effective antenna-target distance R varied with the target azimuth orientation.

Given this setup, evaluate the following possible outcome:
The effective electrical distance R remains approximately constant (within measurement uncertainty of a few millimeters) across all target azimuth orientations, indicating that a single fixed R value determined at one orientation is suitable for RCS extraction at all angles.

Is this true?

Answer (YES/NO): NO